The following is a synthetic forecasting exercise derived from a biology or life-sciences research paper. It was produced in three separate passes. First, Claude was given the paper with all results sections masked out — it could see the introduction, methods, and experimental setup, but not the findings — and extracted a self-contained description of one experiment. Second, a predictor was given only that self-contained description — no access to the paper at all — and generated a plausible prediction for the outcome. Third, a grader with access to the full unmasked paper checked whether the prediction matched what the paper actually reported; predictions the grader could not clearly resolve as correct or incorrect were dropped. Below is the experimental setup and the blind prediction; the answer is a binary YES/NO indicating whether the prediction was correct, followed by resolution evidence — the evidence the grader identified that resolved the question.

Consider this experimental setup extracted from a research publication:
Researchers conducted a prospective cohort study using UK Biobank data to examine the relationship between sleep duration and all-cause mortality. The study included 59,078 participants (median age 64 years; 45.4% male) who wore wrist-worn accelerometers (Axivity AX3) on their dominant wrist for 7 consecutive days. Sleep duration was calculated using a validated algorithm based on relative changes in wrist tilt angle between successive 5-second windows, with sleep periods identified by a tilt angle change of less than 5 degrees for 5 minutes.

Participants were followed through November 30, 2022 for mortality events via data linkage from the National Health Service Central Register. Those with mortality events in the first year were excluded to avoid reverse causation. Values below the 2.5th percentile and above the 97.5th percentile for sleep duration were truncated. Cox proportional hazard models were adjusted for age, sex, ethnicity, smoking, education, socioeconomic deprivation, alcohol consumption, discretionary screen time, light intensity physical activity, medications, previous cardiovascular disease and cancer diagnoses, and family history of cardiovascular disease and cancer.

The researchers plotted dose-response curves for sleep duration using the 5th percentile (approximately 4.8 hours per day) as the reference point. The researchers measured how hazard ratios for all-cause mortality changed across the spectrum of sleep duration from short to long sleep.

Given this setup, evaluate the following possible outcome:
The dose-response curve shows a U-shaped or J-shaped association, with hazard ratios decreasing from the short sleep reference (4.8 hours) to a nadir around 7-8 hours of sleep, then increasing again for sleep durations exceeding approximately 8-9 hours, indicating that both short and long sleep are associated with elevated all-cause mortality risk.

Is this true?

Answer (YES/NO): YES